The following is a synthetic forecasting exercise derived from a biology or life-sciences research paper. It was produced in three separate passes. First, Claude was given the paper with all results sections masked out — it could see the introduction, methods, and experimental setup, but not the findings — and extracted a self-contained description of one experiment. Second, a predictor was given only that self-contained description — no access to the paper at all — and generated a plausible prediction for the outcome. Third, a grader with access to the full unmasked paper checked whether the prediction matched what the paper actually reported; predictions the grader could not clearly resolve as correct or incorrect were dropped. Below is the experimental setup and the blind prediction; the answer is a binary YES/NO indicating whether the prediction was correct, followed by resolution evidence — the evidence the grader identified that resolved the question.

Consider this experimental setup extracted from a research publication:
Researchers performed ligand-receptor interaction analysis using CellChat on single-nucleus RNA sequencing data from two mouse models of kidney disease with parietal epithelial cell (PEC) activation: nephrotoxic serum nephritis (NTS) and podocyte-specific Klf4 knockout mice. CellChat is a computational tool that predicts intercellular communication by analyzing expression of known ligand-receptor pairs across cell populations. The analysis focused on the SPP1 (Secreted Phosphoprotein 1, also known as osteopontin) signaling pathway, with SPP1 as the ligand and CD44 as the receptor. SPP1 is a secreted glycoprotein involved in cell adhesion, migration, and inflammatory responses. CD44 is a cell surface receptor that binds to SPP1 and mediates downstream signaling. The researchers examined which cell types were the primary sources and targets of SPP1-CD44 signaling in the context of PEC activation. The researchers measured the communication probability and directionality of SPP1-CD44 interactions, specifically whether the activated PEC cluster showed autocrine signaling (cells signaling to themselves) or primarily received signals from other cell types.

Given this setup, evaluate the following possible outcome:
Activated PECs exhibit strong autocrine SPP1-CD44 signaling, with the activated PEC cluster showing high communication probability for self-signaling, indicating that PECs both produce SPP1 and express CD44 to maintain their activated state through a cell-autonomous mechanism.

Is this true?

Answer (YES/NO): YES